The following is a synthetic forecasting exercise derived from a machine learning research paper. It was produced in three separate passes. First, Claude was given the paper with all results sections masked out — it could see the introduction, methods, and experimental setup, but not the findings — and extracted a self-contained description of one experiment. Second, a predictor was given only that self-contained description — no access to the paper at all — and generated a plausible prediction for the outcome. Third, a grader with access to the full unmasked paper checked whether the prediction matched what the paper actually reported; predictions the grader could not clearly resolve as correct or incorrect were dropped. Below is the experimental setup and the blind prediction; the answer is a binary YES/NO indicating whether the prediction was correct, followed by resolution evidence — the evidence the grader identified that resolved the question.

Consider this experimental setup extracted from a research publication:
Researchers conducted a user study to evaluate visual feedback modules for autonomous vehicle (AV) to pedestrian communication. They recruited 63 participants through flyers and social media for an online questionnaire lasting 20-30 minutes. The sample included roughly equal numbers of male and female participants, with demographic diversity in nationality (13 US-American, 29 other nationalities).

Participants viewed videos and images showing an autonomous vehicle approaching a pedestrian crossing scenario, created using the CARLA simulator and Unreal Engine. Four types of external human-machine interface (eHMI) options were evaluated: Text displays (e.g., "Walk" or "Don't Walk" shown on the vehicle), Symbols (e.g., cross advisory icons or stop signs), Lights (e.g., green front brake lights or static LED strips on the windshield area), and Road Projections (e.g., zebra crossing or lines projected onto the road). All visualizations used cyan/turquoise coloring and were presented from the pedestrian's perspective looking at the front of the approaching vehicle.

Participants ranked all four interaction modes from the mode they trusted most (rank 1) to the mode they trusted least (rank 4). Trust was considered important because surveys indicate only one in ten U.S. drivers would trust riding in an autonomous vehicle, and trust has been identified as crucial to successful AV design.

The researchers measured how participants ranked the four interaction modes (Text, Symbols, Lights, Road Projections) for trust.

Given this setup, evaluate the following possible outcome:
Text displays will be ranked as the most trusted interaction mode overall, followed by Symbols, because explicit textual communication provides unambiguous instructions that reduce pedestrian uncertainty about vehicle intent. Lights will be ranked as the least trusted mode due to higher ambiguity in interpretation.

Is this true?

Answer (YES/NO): NO